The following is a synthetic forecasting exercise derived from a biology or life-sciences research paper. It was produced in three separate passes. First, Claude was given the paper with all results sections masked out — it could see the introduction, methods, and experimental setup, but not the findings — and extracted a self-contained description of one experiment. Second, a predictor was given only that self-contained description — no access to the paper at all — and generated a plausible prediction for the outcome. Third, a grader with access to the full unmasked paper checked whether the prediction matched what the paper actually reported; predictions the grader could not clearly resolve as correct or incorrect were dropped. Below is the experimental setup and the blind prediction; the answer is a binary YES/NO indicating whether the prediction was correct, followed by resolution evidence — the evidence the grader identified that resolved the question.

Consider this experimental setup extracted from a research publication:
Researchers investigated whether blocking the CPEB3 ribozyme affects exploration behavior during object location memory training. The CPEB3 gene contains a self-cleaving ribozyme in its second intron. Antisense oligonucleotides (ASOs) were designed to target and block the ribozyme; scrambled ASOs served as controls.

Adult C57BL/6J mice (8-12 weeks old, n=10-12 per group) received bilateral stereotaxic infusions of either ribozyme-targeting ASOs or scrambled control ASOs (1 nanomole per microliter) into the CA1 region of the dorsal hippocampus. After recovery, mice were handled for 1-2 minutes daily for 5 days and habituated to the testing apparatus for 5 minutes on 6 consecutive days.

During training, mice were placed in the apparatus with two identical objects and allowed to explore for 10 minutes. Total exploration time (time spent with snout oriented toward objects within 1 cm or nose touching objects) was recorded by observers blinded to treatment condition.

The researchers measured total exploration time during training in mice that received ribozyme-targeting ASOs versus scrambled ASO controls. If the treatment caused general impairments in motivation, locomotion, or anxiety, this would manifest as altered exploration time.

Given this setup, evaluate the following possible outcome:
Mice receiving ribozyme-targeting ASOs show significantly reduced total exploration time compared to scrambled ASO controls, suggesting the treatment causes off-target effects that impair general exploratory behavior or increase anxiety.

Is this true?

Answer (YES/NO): NO